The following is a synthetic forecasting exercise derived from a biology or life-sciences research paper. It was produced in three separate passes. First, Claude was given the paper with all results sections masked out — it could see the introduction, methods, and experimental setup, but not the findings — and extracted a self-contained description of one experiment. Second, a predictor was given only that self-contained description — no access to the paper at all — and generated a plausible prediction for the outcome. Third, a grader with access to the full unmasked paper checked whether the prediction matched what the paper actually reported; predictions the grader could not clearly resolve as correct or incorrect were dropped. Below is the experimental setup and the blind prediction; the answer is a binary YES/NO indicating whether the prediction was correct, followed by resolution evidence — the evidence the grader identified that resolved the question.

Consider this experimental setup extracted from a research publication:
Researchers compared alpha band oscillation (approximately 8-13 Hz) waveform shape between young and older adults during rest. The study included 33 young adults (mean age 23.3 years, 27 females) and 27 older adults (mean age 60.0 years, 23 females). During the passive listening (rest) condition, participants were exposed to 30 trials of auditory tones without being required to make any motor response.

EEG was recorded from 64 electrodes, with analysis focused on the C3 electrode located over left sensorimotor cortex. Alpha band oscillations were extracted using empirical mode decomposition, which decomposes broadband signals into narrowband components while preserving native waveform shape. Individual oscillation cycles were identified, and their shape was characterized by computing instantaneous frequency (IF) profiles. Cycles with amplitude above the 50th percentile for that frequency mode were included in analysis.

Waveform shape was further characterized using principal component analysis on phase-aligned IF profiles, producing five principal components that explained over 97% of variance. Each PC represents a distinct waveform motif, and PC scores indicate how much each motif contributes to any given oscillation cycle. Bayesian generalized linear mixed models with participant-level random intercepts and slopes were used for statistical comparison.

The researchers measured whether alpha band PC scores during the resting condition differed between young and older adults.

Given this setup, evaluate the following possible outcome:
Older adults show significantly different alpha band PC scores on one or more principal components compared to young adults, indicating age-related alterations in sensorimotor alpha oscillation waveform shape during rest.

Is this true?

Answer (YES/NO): NO